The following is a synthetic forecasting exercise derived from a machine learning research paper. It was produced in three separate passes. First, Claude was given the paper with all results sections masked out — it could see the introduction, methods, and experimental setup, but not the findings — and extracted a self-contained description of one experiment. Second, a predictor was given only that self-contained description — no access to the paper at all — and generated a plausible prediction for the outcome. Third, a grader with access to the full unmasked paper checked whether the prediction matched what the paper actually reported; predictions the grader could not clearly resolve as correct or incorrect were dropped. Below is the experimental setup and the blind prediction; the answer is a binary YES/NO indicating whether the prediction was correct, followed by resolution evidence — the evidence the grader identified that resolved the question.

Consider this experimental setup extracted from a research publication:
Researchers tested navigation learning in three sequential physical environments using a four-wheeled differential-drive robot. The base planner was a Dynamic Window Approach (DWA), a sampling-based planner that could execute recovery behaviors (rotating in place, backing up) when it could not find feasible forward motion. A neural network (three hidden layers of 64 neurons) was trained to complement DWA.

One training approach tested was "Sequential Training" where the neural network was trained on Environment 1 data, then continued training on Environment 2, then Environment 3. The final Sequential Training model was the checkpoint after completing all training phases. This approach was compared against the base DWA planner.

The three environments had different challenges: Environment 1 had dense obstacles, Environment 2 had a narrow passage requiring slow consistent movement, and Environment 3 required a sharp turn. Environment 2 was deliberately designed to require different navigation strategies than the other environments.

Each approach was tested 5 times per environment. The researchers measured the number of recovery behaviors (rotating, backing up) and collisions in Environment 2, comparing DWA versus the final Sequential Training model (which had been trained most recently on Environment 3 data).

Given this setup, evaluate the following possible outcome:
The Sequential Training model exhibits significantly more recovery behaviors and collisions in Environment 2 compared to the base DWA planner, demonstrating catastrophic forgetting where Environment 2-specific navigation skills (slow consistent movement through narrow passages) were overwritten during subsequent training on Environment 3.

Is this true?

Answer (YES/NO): NO